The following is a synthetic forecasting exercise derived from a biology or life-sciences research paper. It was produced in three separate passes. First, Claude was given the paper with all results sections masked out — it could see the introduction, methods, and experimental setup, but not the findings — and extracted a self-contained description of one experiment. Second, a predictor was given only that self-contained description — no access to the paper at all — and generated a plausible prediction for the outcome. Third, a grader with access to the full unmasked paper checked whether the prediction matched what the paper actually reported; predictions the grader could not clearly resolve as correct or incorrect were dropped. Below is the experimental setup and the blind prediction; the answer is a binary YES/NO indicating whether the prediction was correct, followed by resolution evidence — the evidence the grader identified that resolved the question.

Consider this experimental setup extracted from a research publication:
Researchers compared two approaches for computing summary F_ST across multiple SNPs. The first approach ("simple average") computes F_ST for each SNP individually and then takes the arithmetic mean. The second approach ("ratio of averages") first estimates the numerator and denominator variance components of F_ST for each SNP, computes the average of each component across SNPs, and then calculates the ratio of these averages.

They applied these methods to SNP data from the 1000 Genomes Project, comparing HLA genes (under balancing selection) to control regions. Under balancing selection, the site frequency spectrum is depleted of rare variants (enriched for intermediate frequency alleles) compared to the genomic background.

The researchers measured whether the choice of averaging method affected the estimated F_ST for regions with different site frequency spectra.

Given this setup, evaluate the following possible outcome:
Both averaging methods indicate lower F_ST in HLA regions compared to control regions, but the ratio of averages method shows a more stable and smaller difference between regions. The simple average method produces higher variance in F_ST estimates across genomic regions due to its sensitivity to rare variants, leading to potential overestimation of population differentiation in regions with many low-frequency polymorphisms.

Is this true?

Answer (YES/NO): NO